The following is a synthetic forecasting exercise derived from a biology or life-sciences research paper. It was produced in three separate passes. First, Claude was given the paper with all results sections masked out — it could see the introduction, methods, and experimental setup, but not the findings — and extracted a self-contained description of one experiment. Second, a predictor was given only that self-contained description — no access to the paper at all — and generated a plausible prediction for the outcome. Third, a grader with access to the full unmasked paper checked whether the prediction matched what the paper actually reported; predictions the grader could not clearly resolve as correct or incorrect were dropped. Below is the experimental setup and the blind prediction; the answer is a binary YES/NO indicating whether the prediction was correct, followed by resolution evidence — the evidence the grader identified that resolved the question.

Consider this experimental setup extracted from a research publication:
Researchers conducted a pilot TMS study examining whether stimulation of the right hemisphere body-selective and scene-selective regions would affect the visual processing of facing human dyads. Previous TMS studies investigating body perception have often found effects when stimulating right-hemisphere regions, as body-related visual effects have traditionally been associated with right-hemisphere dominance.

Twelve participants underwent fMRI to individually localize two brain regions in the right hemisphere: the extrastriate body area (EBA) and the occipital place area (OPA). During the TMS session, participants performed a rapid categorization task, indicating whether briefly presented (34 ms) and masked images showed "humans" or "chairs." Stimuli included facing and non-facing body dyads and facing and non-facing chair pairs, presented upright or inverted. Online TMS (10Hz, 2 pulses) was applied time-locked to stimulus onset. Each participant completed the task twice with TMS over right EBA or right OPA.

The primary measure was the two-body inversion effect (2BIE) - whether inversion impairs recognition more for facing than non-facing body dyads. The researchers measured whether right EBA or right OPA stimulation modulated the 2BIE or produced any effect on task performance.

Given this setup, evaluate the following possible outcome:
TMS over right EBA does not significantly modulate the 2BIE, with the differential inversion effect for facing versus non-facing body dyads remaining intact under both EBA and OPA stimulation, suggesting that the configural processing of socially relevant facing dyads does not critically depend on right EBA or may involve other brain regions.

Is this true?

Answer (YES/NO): YES